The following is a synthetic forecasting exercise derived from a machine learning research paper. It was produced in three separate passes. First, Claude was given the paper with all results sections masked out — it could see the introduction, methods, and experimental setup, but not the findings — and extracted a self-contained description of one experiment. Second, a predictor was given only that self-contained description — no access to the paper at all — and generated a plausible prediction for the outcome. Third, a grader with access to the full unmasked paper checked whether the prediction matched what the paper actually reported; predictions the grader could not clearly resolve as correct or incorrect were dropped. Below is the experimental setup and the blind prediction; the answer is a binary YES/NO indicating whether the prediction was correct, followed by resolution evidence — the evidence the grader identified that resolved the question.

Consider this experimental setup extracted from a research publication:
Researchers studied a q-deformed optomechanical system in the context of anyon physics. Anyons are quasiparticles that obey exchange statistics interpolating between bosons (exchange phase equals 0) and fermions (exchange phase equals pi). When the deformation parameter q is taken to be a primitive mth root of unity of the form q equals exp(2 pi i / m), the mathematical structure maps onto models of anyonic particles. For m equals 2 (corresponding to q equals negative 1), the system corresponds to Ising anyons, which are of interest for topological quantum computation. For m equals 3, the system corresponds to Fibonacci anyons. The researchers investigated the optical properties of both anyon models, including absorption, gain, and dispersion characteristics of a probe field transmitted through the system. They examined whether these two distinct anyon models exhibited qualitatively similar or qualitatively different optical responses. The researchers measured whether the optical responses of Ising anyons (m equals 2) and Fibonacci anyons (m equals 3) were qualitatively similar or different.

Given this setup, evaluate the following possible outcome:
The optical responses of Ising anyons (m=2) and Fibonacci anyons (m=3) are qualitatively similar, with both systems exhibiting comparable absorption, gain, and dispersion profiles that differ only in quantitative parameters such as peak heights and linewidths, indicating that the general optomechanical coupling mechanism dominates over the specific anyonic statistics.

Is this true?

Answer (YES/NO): YES